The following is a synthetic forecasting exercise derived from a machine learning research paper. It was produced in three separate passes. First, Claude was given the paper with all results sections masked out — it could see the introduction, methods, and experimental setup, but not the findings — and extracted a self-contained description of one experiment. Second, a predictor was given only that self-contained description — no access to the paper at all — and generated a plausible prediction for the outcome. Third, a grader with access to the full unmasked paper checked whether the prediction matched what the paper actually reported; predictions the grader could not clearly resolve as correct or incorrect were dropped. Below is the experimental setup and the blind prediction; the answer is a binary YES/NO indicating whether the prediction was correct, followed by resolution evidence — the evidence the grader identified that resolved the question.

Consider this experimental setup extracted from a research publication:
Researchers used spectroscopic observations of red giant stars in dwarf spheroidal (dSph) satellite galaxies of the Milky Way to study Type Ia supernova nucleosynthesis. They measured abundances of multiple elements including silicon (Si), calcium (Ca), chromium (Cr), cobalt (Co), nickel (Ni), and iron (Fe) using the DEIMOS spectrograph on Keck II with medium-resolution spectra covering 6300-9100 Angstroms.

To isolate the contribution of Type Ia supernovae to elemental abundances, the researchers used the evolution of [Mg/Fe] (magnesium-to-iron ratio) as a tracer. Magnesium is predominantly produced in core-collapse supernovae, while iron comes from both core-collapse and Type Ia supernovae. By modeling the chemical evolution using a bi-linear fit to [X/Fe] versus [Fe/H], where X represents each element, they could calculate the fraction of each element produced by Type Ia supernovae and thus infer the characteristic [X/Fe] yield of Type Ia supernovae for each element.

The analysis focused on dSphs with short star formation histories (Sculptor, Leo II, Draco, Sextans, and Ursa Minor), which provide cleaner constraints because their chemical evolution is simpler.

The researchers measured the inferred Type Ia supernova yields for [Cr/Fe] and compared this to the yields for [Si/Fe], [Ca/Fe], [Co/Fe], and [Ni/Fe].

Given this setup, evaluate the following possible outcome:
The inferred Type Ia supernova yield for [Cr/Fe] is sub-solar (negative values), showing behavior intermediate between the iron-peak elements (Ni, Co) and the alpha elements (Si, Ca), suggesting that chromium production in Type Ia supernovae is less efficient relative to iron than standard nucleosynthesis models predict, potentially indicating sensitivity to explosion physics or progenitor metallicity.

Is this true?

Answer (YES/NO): NO